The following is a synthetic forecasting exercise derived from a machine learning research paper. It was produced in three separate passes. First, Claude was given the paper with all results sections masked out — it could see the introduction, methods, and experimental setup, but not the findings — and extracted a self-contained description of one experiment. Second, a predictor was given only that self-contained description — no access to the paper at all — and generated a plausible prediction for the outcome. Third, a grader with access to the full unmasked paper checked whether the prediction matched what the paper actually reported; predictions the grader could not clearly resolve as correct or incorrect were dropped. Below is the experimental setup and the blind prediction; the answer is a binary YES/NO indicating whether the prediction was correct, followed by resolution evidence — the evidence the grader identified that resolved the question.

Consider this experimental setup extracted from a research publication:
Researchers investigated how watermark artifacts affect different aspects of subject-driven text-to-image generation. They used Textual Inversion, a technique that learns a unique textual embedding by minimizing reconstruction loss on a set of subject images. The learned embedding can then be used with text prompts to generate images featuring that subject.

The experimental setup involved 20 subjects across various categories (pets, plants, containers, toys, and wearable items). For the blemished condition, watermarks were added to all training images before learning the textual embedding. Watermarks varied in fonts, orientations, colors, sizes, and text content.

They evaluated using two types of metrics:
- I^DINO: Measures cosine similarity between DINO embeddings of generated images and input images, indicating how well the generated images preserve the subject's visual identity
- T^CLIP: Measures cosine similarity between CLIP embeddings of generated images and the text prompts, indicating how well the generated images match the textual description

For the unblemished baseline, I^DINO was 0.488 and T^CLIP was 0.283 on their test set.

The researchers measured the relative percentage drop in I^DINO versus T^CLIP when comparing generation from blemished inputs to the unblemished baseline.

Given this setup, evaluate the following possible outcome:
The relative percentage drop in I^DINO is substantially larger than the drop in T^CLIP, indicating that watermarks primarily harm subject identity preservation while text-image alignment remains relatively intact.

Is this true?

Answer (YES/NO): YES